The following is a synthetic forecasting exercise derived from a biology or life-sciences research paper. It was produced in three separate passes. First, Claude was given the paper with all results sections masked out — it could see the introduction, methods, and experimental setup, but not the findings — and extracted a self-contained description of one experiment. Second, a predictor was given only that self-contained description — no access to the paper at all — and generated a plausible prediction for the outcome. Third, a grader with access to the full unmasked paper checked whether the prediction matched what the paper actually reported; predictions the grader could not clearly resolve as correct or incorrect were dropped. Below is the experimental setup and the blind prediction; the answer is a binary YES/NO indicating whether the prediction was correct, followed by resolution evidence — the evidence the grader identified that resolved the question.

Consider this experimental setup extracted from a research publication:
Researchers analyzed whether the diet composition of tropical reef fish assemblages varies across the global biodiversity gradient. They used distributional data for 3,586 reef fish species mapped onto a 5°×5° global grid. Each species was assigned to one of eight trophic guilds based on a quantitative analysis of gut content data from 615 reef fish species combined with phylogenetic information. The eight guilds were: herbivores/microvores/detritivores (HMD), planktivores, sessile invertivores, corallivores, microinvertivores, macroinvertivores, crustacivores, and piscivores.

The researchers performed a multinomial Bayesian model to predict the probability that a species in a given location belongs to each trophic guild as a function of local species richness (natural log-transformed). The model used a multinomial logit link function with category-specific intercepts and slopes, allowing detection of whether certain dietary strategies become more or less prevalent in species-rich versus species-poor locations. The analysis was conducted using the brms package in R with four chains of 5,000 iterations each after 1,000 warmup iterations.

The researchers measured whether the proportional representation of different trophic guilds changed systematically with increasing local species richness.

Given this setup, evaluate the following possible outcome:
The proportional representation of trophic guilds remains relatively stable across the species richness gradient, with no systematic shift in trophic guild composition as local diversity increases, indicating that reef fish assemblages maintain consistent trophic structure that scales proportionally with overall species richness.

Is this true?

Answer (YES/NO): NO